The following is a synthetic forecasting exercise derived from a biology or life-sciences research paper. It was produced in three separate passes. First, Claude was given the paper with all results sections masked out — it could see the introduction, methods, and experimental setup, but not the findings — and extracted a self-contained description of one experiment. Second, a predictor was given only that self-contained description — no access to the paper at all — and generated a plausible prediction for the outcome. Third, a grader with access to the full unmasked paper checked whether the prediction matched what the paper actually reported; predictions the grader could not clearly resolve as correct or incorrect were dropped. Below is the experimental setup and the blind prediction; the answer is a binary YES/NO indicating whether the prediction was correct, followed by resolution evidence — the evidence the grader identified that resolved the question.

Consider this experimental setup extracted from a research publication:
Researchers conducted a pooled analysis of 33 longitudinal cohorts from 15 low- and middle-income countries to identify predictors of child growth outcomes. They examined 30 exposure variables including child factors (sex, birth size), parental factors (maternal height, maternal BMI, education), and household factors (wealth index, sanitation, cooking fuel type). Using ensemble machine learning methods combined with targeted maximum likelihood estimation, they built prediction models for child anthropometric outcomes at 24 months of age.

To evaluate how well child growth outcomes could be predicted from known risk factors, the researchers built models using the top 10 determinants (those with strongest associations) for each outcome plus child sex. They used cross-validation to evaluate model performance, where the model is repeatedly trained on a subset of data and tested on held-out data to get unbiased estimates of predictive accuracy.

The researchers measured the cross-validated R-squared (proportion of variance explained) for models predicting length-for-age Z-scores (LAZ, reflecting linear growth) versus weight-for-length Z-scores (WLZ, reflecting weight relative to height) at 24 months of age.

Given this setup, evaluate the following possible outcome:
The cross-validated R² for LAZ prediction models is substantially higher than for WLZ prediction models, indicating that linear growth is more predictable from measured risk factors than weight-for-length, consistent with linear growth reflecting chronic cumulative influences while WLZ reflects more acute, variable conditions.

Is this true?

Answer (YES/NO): YES